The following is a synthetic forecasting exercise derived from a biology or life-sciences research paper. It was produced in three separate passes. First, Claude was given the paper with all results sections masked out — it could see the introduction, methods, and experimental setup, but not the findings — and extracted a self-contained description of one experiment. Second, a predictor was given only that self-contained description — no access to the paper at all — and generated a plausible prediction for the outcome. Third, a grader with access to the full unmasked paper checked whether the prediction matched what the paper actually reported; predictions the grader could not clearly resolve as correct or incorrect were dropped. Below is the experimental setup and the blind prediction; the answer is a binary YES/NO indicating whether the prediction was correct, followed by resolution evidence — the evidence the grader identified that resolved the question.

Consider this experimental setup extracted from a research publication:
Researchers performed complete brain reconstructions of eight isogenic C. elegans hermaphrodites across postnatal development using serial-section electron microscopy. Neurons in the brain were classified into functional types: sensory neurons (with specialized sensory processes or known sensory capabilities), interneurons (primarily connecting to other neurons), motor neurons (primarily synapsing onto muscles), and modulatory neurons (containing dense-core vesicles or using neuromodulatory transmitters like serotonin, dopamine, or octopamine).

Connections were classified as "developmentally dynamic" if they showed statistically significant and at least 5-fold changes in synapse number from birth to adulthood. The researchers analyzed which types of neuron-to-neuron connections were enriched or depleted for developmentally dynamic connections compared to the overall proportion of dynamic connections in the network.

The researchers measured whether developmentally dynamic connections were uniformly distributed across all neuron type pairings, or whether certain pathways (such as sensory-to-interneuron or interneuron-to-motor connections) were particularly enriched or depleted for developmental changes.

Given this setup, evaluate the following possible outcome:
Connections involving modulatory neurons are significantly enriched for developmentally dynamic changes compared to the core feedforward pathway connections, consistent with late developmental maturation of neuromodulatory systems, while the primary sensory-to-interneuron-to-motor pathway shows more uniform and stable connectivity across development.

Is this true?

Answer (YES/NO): NO